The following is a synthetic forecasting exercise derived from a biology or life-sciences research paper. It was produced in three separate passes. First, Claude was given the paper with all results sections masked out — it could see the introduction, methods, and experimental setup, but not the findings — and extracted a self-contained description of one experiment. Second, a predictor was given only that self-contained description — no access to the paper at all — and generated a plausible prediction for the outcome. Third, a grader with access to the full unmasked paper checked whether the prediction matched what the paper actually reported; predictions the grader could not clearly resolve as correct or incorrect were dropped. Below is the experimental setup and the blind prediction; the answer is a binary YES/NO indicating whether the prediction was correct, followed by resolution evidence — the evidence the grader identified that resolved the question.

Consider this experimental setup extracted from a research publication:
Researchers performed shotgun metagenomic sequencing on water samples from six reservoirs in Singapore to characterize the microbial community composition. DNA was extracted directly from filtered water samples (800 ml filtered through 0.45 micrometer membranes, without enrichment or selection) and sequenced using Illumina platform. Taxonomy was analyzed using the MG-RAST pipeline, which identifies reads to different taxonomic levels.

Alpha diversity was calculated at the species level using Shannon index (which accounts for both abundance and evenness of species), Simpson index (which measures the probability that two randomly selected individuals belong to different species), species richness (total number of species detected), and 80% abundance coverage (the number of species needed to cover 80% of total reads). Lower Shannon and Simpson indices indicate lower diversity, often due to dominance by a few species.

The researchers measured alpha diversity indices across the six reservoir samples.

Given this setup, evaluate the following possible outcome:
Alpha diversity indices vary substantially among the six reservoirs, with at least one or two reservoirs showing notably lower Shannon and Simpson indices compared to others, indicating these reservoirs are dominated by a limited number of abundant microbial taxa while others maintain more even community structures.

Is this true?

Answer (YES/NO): YES